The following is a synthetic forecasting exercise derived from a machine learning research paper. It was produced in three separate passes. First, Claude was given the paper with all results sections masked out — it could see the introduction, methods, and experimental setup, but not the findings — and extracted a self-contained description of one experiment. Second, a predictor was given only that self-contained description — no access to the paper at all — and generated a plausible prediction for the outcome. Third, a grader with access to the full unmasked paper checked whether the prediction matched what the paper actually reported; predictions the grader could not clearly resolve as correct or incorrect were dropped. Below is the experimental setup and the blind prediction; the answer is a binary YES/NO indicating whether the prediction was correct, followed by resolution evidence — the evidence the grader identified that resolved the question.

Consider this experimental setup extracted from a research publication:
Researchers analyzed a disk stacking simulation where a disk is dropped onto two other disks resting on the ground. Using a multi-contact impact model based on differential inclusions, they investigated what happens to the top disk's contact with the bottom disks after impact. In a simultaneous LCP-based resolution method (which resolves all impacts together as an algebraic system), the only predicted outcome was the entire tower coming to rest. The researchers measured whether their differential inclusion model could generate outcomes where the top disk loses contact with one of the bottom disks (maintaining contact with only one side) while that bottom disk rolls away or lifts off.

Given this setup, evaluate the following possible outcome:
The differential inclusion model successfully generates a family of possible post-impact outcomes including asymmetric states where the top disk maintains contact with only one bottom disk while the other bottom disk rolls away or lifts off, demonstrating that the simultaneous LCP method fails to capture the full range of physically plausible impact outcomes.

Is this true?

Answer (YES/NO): YES